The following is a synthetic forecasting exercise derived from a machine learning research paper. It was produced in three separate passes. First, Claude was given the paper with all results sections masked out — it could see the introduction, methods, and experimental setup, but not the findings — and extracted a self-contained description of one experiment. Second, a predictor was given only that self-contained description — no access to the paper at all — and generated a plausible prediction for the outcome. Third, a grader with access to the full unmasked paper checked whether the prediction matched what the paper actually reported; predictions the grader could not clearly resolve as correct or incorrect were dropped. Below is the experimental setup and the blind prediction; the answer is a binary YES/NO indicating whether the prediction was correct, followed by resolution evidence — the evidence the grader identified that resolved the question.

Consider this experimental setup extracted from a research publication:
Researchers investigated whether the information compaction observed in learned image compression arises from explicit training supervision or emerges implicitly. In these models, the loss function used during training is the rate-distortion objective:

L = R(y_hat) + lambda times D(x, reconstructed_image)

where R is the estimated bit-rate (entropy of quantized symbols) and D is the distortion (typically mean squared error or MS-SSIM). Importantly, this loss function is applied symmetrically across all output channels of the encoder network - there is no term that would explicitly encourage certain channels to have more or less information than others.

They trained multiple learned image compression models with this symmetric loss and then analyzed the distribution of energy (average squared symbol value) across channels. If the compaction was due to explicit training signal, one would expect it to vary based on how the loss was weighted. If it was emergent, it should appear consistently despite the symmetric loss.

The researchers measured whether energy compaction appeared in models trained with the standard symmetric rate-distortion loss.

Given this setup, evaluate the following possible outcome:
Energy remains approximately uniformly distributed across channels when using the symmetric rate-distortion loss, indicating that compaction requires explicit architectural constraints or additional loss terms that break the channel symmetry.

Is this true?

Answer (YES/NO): NO